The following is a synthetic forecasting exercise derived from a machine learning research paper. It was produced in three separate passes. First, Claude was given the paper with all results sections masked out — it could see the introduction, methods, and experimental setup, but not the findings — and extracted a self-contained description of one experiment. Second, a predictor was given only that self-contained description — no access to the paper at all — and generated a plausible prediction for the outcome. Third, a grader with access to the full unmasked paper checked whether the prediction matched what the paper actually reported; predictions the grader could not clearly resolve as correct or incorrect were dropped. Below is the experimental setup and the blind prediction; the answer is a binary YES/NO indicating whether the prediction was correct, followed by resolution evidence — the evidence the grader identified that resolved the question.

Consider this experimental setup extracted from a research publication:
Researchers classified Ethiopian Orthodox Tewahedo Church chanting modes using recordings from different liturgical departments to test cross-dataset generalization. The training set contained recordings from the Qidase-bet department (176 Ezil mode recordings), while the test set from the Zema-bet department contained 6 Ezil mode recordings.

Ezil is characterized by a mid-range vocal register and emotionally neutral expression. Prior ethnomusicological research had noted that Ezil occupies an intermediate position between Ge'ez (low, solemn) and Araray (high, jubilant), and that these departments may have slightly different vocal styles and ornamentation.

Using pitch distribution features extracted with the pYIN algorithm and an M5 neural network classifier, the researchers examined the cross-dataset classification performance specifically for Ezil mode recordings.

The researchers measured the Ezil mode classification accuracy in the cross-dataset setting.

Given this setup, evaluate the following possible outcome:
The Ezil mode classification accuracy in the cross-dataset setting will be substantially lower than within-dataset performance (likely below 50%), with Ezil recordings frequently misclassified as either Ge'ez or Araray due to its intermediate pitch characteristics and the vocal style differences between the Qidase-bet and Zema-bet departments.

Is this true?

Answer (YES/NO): NO